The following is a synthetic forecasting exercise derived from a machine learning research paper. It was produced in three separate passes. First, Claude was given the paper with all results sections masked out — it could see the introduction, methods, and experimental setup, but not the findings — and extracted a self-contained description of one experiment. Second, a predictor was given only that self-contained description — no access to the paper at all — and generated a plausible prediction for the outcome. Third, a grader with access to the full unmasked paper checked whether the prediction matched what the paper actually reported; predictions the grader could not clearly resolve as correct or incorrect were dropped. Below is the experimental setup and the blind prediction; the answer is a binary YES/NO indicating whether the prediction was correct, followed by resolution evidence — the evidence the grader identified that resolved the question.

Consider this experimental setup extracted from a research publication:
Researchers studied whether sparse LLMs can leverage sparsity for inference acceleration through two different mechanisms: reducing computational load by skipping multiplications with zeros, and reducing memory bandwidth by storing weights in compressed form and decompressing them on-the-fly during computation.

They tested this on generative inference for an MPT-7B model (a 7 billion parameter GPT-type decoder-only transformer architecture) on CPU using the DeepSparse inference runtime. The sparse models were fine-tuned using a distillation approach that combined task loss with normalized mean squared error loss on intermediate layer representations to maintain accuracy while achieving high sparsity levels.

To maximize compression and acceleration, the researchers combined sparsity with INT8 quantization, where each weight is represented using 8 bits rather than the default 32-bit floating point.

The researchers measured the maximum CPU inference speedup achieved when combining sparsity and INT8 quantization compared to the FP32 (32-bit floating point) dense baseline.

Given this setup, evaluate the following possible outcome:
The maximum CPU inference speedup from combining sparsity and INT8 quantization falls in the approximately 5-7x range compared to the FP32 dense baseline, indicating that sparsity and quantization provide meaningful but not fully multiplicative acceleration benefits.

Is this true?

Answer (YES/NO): NO